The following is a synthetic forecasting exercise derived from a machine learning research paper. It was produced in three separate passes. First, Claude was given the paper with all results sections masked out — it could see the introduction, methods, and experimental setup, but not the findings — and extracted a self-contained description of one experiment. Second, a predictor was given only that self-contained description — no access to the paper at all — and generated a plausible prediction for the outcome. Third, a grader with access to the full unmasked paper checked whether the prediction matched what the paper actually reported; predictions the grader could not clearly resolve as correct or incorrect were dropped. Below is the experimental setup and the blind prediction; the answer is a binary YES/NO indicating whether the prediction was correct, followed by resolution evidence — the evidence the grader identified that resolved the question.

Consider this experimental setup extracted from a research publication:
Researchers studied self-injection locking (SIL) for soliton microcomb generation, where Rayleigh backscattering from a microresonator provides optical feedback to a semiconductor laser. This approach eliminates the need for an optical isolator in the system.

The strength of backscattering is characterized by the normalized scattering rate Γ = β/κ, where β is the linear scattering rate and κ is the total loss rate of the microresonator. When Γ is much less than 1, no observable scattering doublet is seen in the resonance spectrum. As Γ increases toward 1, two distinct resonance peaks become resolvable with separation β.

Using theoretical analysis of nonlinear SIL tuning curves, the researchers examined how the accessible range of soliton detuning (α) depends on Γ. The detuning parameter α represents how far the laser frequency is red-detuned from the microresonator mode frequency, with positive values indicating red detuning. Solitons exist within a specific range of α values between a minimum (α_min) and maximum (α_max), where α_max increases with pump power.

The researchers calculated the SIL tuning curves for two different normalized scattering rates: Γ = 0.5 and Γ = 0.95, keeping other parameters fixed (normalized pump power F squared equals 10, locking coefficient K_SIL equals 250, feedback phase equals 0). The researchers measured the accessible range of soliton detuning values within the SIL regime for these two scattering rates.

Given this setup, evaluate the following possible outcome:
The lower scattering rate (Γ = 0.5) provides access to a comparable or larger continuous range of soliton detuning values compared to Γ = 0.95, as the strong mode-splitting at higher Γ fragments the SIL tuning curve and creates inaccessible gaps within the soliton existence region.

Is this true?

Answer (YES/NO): NO